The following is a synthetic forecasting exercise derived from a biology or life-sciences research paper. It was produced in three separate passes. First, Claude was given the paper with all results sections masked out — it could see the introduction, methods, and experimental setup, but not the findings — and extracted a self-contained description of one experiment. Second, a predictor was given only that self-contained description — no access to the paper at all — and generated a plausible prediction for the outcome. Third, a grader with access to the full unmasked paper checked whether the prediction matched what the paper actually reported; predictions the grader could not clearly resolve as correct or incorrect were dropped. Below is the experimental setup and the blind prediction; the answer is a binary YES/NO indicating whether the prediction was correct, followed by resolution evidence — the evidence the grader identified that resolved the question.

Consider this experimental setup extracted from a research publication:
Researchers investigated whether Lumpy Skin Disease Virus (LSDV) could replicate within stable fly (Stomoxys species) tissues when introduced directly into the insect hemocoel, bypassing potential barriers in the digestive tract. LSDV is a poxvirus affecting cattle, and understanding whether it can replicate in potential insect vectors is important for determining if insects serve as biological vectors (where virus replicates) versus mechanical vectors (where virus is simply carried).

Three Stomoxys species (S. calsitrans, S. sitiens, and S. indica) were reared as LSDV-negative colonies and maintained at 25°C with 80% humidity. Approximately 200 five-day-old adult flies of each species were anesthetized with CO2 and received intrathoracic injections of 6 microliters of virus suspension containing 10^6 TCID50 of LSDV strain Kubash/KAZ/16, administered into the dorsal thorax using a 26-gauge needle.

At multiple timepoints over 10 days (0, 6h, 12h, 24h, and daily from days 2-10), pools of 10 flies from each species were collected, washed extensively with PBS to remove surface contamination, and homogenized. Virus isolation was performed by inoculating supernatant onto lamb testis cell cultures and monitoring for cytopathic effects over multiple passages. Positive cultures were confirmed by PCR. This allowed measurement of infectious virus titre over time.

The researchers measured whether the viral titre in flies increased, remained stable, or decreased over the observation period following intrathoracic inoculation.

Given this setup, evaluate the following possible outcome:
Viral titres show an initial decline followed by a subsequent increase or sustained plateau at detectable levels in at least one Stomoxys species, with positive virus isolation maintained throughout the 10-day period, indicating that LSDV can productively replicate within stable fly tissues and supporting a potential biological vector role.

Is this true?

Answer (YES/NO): NO